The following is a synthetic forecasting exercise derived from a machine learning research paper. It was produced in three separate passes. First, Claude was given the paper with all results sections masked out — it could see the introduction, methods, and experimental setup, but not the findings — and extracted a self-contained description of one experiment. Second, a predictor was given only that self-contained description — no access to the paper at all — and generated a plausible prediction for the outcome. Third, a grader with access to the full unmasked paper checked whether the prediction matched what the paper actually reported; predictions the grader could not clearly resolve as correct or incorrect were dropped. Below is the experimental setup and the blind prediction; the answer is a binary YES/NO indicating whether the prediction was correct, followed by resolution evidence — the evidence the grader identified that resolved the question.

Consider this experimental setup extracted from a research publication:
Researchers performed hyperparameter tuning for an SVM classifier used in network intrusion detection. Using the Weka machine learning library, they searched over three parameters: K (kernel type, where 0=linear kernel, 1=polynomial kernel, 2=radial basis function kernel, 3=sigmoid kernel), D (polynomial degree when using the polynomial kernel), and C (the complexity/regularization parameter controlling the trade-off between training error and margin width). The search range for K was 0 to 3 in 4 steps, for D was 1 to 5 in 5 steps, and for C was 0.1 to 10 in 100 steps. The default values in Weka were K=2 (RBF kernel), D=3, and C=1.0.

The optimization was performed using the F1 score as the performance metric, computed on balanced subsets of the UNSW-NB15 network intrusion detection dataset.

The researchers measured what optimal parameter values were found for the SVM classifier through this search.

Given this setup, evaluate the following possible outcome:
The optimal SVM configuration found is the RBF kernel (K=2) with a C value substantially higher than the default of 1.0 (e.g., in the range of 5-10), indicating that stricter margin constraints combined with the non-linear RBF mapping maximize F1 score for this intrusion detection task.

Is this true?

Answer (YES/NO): NO